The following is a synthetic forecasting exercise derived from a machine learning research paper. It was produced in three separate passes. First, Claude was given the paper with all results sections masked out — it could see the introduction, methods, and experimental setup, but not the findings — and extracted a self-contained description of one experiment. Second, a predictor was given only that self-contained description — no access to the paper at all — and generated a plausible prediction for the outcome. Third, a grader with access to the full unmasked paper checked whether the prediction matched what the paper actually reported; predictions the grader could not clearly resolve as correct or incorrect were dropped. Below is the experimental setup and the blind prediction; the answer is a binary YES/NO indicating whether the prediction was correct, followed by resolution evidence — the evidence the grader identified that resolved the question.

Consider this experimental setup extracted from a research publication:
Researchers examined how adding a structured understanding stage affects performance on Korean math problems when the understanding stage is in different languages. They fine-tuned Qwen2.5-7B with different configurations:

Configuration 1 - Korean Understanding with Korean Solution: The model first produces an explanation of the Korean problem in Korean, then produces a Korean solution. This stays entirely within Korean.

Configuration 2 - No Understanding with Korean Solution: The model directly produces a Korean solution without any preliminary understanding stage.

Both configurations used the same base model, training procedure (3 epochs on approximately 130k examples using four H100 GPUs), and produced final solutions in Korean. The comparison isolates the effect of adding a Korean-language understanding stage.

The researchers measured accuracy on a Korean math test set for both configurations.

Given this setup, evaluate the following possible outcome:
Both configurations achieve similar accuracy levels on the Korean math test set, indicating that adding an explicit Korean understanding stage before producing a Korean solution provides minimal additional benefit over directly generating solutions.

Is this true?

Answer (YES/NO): NO